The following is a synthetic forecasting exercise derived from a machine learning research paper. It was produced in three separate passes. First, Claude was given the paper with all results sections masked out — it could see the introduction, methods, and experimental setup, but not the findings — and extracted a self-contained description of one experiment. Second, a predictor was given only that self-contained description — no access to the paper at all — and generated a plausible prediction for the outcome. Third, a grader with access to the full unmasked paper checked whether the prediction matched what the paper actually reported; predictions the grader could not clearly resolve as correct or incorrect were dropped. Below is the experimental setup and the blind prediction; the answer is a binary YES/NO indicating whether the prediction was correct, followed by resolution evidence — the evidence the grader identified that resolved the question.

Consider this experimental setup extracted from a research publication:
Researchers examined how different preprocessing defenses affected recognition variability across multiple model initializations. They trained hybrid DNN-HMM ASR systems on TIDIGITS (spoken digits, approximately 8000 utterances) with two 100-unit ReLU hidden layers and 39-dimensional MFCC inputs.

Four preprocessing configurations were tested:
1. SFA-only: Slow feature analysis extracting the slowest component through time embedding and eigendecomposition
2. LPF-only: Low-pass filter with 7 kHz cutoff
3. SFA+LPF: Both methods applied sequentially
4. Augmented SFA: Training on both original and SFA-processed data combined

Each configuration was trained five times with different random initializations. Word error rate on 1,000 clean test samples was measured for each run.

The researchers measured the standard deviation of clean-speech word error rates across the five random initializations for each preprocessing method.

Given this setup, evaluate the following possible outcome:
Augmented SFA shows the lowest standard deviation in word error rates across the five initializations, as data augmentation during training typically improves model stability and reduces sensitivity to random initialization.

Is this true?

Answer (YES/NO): NO